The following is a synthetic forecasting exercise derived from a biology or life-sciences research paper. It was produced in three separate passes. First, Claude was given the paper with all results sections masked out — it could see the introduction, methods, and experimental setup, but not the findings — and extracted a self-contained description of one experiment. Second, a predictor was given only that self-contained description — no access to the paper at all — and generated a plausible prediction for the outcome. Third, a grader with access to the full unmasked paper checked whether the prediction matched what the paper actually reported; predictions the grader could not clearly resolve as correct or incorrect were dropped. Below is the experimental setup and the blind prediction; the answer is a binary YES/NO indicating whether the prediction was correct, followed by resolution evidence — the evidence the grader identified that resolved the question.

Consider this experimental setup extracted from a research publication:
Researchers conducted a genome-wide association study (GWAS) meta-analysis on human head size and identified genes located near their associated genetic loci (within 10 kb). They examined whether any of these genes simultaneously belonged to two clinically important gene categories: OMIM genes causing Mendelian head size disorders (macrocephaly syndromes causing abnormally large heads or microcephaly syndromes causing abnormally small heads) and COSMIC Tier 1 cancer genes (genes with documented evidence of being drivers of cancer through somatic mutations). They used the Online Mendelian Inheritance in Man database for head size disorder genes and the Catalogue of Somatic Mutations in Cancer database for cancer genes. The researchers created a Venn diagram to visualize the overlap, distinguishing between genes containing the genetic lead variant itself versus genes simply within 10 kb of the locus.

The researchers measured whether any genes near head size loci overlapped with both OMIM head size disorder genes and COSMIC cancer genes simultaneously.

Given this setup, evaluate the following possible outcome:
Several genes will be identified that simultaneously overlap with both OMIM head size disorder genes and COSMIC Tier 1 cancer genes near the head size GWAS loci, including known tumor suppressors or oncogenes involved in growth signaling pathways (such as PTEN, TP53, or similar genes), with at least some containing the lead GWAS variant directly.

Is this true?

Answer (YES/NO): YES